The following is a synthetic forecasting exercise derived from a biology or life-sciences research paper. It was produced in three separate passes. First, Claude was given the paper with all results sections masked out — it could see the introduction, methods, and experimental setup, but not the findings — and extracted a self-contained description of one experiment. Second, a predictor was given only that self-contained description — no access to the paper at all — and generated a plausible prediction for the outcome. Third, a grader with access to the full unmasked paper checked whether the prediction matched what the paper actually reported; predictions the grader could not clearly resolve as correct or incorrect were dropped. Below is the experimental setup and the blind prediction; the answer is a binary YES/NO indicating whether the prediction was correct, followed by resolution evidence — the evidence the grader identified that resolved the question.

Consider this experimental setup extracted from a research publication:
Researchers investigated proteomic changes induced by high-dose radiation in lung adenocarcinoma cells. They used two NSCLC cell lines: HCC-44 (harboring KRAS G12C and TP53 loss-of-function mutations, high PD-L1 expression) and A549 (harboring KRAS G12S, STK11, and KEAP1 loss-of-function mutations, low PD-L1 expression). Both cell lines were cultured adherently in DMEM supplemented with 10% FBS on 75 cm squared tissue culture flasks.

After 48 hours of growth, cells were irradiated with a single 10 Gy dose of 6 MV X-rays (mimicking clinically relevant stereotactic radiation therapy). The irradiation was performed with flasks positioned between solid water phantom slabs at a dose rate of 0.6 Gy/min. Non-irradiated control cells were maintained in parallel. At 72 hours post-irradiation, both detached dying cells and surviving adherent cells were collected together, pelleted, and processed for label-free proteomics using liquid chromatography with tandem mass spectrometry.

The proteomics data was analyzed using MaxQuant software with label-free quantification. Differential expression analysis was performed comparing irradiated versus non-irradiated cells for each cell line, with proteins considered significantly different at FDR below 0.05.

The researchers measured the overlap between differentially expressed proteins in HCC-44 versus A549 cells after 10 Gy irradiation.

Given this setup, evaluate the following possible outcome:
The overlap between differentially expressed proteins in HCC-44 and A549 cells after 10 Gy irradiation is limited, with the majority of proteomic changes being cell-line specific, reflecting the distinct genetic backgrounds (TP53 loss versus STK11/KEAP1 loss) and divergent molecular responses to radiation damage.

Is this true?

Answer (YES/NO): YES